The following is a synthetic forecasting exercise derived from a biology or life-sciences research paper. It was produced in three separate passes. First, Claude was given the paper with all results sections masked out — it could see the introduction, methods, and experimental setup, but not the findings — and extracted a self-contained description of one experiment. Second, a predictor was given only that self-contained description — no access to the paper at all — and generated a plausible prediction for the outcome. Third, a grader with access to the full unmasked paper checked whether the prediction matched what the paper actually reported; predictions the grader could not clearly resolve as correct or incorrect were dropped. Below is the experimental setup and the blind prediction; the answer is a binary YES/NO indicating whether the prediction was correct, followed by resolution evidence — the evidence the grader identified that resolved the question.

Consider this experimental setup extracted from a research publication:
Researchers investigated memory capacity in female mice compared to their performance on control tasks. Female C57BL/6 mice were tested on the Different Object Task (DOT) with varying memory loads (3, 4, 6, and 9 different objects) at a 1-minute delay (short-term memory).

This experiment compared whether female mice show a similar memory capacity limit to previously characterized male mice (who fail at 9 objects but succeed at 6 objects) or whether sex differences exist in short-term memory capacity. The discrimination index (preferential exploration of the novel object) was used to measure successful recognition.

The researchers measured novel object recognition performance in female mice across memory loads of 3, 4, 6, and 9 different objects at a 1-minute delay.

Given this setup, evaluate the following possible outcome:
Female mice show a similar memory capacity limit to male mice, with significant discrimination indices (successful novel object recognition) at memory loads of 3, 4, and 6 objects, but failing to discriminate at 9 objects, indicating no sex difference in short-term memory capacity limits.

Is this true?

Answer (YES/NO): YES